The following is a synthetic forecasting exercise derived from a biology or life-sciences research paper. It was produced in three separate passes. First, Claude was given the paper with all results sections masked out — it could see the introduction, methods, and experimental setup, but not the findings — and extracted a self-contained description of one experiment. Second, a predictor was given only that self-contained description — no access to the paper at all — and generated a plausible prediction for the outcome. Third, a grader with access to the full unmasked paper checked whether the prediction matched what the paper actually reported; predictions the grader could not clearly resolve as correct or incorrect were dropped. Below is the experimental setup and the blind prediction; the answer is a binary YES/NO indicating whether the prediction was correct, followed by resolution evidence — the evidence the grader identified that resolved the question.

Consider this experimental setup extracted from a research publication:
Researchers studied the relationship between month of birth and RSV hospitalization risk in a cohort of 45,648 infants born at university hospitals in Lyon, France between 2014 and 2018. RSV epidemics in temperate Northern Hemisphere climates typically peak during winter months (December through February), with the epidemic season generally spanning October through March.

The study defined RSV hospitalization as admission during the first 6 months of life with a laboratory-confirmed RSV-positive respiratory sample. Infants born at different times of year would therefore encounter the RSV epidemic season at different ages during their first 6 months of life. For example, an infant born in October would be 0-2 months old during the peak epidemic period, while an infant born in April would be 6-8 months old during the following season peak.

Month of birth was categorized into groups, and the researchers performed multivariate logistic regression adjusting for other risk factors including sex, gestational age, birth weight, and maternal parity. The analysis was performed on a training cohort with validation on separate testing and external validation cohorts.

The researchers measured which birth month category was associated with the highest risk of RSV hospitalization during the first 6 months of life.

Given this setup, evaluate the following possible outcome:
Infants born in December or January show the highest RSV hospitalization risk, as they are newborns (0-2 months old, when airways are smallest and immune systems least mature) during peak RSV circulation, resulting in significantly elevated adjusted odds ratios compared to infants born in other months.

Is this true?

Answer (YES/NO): NO